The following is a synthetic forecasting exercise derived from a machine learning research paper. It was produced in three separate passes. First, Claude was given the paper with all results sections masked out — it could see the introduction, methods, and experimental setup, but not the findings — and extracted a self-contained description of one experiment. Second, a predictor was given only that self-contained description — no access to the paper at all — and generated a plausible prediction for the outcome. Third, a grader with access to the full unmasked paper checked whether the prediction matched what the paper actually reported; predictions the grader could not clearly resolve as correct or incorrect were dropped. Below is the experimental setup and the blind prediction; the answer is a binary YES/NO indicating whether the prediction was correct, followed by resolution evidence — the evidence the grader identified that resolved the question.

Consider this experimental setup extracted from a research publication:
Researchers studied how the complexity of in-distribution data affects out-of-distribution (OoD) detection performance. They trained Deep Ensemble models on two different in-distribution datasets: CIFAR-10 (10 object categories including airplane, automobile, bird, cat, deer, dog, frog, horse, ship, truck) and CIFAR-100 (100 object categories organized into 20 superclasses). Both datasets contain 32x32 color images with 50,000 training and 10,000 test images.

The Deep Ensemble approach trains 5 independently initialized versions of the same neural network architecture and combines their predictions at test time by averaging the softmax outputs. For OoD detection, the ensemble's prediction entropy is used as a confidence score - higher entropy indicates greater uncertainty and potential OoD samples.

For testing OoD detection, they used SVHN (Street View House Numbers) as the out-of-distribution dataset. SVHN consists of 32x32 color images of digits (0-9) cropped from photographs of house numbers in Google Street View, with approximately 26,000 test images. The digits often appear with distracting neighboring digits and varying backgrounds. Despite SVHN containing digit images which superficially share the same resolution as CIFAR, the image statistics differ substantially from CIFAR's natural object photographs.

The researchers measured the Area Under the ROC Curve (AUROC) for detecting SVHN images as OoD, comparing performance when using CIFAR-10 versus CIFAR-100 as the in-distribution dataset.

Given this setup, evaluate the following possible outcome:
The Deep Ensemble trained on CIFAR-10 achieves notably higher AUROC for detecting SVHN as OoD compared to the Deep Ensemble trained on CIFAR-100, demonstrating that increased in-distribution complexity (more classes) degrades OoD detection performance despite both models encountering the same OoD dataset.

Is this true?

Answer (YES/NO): YES